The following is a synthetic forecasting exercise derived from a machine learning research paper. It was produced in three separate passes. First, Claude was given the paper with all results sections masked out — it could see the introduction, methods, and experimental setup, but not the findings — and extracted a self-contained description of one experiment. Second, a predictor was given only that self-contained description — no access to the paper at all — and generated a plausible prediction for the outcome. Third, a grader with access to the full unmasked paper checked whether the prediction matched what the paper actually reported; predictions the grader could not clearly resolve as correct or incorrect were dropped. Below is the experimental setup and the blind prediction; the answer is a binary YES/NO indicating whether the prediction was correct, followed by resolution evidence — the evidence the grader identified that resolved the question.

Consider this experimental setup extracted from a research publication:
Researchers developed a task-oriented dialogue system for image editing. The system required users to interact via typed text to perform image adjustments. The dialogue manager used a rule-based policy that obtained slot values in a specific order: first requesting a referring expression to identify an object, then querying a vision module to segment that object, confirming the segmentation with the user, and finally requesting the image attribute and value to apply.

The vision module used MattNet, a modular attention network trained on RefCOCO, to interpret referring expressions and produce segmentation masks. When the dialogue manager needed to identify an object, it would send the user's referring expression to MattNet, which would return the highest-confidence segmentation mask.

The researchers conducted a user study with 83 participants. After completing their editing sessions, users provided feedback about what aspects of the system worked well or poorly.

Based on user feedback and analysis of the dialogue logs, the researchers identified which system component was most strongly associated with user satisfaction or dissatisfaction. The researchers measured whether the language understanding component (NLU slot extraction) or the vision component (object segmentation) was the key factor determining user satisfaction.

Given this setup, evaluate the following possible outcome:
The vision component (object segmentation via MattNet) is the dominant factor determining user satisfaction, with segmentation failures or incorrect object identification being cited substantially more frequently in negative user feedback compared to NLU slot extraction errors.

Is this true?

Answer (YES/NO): YES